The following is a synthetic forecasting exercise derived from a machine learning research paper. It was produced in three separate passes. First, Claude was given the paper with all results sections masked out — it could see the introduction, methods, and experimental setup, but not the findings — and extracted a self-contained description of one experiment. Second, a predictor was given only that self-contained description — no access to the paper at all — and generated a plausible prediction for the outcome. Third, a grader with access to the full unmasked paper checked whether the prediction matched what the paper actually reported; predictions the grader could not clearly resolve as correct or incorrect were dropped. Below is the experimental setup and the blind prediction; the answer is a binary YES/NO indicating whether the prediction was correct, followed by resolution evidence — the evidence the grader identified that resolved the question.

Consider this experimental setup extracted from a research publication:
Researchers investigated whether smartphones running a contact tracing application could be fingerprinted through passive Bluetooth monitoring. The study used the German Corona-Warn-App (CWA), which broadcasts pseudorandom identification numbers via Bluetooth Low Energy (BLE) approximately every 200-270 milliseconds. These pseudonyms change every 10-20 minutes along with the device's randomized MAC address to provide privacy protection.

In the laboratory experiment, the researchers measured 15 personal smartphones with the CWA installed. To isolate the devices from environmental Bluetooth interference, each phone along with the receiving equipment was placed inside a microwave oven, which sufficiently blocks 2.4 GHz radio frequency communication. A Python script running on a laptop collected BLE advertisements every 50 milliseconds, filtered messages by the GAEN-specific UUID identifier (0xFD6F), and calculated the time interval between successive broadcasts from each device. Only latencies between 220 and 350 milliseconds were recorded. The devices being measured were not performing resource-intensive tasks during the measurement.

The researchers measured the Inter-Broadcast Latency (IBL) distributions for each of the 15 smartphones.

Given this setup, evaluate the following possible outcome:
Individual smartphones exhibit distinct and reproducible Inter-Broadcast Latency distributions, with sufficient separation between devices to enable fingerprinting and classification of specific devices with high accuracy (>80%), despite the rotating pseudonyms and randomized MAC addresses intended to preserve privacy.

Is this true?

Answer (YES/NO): NO